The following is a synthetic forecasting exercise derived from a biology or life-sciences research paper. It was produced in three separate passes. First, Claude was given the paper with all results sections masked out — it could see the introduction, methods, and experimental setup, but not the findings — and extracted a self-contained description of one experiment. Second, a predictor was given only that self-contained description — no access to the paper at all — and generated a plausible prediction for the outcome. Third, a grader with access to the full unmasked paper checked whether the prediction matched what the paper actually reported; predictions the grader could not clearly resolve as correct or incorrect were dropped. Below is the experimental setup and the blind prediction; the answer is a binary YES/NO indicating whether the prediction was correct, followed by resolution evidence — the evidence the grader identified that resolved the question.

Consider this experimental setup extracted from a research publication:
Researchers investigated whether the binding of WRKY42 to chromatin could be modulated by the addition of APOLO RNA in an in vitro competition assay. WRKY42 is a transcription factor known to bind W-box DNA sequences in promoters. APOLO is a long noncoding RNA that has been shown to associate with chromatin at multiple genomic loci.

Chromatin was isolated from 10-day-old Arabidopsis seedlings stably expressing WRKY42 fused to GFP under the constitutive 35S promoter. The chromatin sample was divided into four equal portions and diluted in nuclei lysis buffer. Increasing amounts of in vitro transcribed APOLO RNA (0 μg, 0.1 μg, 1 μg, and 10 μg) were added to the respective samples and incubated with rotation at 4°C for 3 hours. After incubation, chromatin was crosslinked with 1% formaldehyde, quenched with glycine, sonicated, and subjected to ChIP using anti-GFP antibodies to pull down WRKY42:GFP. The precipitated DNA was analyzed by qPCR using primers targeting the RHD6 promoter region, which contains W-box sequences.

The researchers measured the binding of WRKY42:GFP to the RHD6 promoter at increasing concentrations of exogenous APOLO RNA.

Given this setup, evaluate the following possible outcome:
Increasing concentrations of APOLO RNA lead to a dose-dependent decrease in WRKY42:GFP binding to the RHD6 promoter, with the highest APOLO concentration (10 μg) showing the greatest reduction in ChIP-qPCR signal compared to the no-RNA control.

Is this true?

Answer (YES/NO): YES